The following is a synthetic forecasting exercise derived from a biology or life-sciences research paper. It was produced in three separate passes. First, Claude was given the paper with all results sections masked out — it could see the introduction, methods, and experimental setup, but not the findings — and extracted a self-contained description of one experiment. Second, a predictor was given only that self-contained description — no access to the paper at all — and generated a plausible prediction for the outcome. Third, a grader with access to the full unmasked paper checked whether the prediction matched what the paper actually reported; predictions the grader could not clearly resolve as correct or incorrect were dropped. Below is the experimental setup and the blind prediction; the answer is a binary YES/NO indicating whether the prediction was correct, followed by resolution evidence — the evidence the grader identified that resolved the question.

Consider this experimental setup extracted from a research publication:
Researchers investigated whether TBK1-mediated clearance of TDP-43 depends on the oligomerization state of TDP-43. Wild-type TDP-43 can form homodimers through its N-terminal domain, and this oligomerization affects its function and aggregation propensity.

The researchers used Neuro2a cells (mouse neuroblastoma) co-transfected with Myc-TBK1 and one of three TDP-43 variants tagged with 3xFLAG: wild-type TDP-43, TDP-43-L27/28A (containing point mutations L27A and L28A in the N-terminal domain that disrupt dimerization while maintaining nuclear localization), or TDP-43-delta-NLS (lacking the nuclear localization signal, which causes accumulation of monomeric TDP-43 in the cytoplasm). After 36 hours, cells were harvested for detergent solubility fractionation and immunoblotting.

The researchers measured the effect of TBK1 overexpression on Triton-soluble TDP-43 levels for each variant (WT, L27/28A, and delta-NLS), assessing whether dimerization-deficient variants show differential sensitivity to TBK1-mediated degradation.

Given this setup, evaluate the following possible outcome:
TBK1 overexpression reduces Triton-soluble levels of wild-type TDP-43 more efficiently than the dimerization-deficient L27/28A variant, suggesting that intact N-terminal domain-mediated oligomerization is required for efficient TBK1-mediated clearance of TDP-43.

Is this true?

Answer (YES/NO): NO